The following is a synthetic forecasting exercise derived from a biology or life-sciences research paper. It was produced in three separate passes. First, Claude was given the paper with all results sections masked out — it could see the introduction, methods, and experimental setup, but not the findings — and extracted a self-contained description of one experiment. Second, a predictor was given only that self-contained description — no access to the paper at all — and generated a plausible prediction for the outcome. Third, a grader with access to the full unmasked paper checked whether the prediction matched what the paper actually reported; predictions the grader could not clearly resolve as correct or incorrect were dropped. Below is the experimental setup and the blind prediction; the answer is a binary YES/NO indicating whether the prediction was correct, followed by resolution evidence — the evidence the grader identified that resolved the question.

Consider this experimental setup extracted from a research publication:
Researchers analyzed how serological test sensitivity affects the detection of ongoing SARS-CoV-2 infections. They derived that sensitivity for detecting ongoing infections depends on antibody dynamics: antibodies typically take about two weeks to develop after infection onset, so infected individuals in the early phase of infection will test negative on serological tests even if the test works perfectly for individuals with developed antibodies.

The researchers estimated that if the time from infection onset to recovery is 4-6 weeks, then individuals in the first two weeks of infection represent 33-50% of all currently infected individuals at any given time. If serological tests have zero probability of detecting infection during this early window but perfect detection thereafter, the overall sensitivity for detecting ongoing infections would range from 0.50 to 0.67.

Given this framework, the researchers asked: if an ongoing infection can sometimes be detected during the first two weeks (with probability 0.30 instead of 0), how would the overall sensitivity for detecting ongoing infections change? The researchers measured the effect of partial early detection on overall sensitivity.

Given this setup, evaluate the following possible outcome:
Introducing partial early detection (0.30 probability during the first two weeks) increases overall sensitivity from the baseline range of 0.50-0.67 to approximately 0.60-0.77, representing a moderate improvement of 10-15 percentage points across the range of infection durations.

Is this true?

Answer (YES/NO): NO